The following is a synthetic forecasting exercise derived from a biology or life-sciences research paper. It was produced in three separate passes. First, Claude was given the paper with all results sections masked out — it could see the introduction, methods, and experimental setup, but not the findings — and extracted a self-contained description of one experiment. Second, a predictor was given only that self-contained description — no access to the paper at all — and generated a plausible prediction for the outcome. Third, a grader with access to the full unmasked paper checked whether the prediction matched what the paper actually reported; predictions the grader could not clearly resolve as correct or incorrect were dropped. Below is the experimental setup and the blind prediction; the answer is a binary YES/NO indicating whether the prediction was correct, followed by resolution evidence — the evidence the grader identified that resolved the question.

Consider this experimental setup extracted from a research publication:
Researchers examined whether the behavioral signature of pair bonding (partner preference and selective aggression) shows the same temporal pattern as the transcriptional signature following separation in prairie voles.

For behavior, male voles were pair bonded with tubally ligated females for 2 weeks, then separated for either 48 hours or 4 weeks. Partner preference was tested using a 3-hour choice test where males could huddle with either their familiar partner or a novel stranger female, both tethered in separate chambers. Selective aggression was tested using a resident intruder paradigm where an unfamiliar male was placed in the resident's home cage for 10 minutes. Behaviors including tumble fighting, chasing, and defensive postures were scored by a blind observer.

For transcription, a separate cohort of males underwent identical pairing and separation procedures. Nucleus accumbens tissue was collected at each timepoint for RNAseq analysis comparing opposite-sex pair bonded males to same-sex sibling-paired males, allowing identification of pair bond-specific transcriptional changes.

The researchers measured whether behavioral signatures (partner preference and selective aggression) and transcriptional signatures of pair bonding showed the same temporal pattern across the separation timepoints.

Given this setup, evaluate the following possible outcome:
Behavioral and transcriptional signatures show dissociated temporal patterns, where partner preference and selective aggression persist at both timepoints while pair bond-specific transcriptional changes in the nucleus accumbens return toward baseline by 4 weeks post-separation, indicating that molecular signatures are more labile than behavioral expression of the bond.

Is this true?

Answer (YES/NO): YES